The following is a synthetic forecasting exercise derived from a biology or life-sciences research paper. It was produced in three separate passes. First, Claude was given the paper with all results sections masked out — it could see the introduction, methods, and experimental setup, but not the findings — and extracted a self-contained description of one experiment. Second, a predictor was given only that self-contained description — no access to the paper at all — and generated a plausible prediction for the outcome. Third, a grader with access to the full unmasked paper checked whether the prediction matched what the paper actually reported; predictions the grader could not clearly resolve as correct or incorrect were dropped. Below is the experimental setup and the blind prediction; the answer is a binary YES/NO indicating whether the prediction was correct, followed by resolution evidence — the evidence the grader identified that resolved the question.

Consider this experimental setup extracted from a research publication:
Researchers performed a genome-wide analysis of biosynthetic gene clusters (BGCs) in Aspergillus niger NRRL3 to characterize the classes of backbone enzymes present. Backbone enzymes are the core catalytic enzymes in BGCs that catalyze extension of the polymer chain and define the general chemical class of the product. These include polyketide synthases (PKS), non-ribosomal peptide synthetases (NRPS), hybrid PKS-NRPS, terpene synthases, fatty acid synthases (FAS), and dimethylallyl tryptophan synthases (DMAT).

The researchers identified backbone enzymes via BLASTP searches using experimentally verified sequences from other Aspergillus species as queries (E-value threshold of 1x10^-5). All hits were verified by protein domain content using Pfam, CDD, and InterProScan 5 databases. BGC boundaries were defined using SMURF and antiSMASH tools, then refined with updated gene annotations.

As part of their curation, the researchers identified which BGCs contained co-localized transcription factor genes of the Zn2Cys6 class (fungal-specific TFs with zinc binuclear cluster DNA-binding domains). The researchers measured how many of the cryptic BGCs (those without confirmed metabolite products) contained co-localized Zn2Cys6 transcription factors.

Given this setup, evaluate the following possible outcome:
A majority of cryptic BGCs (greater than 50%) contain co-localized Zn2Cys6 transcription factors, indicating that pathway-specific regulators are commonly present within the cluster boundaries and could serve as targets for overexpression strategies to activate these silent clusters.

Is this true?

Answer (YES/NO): YES